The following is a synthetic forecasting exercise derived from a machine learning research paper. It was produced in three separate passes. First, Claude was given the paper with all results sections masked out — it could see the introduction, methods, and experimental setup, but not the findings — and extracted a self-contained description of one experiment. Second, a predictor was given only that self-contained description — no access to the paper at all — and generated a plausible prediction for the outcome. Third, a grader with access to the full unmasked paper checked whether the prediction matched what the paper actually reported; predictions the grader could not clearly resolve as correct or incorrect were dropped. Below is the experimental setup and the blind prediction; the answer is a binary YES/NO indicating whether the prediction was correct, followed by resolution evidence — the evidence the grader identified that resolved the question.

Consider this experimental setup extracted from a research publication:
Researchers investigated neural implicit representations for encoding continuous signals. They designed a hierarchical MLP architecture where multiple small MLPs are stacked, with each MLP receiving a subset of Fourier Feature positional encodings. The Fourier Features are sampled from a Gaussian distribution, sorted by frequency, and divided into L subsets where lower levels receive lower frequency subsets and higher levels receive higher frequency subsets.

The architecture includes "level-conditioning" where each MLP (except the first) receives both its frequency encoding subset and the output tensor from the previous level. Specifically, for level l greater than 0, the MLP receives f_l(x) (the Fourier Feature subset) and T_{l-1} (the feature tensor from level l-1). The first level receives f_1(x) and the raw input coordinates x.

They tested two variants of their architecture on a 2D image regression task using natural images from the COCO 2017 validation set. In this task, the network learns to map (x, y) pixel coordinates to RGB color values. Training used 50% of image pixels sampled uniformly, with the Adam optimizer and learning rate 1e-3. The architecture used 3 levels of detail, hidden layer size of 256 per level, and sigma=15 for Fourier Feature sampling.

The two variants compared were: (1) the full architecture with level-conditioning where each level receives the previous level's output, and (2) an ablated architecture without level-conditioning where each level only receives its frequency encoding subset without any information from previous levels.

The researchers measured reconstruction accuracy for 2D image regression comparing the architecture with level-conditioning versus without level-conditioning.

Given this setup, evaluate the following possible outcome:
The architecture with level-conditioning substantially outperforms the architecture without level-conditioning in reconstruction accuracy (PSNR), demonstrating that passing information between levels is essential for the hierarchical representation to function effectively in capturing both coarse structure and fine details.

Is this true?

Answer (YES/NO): NO